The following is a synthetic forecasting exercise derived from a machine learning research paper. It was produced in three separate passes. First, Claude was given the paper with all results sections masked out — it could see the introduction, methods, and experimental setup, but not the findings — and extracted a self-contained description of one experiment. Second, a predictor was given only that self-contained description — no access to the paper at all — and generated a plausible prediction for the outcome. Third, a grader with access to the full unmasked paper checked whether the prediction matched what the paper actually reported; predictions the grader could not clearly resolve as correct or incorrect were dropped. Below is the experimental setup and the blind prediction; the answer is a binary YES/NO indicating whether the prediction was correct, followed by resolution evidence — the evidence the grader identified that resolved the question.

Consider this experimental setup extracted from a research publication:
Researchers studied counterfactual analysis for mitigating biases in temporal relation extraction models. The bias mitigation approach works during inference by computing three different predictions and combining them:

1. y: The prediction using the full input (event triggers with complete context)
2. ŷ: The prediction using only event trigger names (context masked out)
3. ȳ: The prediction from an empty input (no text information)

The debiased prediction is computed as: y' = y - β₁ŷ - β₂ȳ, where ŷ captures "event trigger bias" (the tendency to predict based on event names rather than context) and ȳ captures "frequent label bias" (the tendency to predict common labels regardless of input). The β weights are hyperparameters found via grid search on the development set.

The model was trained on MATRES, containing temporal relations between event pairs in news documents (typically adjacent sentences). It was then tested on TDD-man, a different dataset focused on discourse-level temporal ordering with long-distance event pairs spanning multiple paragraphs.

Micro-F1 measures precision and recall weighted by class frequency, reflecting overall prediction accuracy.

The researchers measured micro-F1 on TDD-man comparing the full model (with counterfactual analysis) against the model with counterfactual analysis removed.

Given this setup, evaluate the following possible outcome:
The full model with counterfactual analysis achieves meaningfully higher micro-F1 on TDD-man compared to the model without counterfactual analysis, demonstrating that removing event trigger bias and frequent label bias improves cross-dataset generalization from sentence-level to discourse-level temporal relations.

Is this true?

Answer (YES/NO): NO